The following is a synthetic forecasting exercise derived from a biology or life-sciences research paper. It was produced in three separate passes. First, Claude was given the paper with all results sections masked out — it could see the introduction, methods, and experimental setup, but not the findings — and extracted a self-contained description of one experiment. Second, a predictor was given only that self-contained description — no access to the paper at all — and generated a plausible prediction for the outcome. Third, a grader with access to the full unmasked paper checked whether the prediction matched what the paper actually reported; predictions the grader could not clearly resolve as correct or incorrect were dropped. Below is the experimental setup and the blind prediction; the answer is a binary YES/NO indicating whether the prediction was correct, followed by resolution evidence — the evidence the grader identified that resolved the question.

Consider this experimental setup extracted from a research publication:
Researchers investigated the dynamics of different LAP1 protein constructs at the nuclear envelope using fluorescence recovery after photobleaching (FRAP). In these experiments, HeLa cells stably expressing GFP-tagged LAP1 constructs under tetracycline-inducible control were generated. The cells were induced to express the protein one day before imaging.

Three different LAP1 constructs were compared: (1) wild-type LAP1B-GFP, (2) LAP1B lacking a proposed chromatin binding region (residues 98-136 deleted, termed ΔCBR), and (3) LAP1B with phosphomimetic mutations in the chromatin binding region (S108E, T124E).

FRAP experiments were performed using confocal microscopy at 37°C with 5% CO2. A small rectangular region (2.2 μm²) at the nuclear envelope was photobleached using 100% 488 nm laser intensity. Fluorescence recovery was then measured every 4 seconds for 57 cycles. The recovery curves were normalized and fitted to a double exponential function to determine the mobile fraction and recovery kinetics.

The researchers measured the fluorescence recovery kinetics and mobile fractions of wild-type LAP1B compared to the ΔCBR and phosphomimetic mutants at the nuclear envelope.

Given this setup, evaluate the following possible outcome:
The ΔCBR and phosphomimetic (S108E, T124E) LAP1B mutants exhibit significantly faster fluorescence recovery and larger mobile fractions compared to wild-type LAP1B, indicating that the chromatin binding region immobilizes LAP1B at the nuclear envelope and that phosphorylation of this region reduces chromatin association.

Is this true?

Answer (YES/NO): YES